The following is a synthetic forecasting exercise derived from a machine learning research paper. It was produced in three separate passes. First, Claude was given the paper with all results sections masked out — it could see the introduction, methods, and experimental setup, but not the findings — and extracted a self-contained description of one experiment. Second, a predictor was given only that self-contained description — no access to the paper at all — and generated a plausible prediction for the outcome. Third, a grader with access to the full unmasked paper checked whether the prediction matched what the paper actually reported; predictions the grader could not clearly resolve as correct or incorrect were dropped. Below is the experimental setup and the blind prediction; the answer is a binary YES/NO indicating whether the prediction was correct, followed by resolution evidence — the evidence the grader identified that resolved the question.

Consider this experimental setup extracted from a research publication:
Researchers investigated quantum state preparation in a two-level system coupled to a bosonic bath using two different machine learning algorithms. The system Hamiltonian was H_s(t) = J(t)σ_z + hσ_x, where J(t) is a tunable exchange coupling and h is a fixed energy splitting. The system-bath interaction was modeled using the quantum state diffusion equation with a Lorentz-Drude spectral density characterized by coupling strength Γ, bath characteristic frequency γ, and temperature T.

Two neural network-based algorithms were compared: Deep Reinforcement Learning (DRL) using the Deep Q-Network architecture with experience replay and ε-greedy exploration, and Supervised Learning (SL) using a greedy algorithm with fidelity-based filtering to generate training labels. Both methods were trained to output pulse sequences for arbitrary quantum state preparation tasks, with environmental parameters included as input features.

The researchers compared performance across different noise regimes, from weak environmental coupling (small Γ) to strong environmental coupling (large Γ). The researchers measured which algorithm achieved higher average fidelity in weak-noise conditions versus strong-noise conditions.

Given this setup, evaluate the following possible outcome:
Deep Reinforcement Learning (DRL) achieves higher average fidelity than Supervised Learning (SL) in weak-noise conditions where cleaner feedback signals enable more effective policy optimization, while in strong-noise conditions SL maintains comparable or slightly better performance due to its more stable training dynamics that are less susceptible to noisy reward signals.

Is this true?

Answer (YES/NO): YES